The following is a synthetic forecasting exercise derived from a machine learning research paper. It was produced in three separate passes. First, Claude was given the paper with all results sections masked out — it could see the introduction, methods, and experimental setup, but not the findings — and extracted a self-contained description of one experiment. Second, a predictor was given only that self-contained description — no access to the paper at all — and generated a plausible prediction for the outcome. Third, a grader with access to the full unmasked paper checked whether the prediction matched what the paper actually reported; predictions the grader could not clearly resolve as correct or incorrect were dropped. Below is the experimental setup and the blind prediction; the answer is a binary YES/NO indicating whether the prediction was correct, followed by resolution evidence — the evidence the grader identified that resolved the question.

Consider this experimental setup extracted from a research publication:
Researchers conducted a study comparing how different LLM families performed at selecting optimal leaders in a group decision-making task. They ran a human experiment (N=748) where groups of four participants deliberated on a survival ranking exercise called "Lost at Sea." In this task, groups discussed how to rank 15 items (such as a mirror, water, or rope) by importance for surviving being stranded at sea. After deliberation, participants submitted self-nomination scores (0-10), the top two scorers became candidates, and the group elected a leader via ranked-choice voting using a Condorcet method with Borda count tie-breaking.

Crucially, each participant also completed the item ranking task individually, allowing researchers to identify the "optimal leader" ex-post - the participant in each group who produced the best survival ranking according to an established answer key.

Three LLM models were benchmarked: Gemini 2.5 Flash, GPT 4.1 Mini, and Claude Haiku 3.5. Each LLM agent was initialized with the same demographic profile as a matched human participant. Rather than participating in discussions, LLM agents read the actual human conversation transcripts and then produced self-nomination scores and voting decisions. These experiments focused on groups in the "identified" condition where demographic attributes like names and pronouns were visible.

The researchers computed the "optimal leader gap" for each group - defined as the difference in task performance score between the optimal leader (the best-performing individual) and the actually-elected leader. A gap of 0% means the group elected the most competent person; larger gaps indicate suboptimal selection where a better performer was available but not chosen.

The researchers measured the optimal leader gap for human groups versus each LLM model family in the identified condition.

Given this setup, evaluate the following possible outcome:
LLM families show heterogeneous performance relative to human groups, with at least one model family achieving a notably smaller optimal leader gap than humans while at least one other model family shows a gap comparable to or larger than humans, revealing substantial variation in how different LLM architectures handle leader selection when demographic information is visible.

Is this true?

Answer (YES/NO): YES